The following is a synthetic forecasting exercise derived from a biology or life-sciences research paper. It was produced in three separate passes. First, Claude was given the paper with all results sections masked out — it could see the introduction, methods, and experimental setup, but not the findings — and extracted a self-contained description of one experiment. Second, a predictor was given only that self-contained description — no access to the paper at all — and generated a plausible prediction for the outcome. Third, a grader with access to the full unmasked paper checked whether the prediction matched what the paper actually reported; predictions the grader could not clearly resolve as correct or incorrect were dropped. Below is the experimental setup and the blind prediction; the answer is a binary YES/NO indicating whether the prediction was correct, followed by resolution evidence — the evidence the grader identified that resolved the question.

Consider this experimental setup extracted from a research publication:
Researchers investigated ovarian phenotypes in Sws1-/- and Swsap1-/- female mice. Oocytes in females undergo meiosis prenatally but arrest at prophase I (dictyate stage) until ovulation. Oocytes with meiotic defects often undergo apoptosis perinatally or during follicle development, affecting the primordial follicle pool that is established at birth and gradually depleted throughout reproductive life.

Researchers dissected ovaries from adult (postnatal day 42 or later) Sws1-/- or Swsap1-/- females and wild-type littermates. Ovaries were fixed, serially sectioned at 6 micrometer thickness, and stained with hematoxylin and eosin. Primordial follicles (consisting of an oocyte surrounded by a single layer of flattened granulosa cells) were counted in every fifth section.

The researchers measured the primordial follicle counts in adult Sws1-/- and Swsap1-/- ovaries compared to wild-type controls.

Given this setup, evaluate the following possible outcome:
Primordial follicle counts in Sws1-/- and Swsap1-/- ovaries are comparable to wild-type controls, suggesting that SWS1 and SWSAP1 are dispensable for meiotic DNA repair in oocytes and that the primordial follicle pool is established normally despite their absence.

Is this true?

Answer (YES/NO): NO